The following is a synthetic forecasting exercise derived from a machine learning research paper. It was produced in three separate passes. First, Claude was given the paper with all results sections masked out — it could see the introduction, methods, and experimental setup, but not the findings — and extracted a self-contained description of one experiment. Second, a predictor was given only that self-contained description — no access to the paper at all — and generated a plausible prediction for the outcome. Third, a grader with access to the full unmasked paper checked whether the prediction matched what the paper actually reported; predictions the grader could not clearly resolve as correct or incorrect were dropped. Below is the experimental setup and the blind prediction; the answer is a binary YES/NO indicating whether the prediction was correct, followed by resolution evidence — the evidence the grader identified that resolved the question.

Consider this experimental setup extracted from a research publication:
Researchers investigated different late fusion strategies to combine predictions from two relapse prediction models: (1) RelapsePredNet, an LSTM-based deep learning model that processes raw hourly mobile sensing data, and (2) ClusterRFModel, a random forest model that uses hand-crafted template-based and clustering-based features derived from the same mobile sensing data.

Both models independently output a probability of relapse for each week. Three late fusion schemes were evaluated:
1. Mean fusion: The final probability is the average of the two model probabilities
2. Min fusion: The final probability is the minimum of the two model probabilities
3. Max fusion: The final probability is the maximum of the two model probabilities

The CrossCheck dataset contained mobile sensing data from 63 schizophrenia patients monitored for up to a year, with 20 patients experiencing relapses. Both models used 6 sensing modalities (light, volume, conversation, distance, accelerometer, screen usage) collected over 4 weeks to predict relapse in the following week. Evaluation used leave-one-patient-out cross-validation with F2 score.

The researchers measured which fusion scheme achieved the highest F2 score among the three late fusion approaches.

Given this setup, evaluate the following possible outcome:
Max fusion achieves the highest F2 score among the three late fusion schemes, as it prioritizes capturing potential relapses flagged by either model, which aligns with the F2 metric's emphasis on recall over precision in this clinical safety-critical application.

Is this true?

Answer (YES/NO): NO